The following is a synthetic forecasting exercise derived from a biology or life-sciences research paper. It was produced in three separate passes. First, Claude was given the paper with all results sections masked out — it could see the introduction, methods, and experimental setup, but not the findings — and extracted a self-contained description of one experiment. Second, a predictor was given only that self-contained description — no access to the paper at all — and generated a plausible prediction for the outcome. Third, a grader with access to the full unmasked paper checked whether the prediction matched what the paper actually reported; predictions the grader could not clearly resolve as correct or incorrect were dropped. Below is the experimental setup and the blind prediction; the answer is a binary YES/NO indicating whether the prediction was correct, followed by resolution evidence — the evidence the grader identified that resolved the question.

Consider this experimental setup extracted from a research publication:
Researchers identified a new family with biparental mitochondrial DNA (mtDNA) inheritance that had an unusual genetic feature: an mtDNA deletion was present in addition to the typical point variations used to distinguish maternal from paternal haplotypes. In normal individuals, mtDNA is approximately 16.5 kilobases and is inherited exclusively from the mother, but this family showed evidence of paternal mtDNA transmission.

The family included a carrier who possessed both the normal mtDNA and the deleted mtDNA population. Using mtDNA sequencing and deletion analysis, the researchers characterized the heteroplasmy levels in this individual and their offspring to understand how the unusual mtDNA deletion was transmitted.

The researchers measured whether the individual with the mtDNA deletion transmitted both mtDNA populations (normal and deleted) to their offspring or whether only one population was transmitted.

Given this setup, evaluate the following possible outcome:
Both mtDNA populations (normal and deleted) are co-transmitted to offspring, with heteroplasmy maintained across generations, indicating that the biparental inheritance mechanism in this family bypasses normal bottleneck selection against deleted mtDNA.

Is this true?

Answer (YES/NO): NO